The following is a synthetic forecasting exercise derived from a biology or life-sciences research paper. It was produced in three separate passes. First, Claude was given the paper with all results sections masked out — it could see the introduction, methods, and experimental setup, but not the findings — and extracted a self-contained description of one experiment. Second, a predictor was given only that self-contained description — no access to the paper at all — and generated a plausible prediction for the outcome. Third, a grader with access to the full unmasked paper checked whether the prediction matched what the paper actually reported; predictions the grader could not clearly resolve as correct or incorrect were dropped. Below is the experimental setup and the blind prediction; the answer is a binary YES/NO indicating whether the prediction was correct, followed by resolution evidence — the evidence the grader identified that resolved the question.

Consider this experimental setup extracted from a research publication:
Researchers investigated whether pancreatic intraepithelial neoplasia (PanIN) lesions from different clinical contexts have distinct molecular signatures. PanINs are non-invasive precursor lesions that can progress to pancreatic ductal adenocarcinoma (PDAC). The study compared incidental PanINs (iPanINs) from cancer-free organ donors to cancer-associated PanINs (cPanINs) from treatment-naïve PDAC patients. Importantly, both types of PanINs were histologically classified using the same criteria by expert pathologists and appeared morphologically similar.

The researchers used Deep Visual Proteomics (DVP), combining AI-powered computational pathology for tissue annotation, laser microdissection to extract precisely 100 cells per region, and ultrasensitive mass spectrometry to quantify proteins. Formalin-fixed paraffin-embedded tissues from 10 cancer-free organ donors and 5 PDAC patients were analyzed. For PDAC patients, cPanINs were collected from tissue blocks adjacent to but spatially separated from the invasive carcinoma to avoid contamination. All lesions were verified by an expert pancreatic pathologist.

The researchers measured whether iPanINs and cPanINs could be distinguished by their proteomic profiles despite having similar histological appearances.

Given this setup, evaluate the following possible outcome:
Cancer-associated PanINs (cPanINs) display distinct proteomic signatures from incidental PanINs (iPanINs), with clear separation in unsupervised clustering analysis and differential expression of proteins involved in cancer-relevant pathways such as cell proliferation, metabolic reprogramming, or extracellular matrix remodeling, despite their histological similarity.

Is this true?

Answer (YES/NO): YES